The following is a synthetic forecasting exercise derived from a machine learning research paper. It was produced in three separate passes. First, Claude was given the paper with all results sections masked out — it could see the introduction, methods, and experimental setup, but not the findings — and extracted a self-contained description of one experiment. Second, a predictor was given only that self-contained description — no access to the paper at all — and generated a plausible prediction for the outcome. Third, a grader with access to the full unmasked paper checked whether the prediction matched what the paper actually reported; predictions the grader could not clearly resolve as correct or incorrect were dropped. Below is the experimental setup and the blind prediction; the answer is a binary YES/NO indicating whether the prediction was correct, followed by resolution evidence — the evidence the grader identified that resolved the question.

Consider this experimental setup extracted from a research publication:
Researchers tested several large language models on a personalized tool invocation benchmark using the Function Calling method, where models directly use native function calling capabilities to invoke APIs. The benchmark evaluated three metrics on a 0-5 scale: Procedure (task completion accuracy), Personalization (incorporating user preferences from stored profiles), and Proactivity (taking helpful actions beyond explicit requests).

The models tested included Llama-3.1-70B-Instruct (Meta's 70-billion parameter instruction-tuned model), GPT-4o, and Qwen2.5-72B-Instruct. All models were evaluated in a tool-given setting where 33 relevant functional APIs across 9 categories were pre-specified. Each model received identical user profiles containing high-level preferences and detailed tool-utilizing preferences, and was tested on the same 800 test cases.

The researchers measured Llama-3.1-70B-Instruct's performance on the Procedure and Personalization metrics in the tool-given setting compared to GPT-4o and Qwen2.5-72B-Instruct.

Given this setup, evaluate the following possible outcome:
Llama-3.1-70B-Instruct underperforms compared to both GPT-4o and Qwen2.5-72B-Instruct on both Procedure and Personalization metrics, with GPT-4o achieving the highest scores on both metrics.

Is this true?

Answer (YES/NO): YES